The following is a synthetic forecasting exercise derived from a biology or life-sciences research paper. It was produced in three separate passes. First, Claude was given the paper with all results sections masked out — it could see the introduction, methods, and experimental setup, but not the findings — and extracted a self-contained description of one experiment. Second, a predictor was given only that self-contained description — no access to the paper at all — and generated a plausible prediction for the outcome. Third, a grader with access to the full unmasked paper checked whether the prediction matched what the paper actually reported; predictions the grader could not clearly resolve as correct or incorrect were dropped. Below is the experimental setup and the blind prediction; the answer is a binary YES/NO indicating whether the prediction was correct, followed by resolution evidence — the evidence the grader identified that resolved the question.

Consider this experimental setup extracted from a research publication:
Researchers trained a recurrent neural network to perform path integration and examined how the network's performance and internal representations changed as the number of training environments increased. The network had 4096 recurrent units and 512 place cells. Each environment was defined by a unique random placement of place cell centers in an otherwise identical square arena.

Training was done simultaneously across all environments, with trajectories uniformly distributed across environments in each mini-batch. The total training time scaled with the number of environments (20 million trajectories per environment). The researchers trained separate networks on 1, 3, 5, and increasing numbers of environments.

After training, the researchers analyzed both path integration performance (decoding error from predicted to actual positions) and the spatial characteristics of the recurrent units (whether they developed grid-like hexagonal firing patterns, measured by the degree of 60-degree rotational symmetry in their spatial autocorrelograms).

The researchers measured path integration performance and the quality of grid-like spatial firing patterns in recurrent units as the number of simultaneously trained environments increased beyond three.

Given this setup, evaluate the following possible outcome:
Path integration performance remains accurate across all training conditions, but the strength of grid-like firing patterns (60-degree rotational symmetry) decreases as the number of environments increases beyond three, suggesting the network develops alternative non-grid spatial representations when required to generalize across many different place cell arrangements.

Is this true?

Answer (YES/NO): NO